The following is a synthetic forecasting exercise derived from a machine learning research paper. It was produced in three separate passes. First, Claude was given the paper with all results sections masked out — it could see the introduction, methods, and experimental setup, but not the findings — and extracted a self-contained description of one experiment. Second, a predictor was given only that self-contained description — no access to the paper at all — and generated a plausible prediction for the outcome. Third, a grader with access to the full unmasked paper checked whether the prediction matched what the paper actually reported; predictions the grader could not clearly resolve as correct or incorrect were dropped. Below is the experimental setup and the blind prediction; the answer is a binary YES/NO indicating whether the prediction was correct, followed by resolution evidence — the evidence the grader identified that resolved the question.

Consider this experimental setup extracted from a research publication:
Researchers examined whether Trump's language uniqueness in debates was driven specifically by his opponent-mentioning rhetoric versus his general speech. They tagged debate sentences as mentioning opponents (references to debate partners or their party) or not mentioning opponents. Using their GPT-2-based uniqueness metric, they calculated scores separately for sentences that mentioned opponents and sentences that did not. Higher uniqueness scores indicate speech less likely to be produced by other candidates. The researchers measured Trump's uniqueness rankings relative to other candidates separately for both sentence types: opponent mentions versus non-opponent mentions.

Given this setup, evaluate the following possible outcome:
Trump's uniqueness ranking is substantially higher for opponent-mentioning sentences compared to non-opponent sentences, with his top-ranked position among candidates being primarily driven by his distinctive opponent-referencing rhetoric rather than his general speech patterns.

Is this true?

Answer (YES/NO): NO